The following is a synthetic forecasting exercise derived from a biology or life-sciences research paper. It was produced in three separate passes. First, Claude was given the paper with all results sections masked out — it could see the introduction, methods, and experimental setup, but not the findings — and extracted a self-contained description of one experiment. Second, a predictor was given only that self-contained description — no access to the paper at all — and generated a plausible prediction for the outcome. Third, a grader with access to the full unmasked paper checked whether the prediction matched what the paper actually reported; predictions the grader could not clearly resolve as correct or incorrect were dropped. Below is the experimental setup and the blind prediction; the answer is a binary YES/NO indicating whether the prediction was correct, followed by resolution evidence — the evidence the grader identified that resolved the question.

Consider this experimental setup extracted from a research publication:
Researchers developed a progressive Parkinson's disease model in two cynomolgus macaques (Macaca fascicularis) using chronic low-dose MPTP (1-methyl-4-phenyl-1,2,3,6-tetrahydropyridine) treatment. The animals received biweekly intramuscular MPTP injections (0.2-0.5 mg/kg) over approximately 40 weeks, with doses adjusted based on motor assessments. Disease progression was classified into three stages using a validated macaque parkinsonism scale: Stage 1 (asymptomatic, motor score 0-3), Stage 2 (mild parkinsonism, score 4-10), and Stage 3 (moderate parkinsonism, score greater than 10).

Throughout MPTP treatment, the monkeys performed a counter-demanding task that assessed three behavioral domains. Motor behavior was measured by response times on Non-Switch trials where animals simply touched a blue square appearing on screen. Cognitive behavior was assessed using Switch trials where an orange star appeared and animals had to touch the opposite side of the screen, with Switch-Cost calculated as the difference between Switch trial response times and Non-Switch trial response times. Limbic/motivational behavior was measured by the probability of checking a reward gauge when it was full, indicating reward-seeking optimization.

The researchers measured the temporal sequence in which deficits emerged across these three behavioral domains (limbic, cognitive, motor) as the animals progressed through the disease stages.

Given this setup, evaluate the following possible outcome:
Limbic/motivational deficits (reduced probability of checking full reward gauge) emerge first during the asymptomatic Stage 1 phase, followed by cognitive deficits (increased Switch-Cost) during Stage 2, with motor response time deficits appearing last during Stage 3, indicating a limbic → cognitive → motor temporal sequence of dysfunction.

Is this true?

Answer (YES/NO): NO